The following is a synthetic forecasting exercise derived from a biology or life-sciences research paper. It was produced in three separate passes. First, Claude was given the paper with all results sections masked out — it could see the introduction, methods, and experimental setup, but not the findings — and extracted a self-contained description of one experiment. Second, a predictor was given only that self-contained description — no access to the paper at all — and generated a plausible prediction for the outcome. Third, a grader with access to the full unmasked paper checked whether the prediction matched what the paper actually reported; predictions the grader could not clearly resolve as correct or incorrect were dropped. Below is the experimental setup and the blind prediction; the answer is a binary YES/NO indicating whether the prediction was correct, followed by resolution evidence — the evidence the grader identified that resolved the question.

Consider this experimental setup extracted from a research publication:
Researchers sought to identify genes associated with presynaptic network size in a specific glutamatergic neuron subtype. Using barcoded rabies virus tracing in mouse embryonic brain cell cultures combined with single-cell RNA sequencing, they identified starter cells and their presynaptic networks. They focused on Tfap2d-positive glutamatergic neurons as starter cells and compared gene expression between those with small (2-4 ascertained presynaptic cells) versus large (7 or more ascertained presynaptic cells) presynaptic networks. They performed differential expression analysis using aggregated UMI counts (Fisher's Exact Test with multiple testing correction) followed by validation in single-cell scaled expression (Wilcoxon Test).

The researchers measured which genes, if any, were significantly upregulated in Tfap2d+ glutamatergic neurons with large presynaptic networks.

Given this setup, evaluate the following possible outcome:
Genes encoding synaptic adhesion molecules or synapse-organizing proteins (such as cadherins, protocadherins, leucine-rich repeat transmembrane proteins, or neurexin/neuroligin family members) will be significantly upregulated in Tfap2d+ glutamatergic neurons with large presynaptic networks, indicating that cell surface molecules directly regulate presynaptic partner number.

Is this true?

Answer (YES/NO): YES